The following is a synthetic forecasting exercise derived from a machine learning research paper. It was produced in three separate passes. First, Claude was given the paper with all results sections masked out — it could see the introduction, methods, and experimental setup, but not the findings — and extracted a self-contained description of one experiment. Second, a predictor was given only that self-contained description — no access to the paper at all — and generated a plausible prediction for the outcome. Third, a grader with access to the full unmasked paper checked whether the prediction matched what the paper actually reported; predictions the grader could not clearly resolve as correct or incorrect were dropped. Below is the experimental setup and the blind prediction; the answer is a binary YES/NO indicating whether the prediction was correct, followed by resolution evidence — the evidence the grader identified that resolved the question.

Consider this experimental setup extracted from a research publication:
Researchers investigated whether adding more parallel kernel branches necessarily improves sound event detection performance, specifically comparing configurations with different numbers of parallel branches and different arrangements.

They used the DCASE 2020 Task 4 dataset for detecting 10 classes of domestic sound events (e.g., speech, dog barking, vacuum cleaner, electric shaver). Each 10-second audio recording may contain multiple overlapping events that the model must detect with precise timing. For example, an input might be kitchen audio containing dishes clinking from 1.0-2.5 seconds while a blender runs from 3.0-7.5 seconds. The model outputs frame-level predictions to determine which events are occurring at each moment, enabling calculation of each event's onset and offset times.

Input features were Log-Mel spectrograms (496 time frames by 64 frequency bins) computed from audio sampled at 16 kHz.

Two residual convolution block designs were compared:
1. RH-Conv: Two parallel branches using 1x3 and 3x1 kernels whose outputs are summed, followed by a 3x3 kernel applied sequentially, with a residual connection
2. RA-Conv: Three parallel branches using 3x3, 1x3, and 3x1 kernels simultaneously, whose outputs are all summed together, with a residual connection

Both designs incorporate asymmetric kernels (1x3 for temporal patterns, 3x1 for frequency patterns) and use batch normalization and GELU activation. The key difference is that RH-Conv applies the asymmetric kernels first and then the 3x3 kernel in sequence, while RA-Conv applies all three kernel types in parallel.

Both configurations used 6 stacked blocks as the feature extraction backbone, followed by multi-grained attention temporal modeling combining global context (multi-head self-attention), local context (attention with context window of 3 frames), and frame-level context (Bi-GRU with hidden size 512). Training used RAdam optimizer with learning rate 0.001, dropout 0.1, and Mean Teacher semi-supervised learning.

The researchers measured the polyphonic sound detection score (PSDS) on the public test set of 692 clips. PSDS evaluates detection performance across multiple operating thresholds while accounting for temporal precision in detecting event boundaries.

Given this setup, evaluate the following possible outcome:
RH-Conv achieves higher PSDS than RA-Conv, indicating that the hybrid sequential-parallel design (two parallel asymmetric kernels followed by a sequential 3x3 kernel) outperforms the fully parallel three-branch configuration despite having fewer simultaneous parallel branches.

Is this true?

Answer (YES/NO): YES